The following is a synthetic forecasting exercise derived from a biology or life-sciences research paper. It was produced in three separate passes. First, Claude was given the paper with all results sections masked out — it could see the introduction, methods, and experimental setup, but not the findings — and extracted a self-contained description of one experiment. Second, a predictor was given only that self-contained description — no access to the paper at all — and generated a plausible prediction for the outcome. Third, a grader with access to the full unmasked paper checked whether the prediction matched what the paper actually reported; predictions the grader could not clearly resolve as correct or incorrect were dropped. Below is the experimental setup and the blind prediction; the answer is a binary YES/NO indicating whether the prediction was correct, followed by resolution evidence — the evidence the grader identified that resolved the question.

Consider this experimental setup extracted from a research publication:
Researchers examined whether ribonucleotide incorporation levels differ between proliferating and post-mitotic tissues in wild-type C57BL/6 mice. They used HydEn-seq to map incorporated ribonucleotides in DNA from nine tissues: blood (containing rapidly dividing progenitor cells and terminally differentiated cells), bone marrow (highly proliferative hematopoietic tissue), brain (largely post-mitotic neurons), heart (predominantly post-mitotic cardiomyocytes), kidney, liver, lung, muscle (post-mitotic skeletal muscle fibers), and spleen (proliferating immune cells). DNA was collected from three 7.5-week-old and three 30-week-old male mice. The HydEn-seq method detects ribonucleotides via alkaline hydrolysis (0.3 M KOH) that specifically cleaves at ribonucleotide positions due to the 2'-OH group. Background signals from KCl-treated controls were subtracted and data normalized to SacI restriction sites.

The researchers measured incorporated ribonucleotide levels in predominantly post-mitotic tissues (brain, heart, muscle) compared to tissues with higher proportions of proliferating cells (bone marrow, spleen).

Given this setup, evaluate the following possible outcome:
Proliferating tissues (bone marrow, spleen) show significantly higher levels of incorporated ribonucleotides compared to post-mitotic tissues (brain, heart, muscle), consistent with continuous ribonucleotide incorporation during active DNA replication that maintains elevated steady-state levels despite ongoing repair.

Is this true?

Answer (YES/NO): NO